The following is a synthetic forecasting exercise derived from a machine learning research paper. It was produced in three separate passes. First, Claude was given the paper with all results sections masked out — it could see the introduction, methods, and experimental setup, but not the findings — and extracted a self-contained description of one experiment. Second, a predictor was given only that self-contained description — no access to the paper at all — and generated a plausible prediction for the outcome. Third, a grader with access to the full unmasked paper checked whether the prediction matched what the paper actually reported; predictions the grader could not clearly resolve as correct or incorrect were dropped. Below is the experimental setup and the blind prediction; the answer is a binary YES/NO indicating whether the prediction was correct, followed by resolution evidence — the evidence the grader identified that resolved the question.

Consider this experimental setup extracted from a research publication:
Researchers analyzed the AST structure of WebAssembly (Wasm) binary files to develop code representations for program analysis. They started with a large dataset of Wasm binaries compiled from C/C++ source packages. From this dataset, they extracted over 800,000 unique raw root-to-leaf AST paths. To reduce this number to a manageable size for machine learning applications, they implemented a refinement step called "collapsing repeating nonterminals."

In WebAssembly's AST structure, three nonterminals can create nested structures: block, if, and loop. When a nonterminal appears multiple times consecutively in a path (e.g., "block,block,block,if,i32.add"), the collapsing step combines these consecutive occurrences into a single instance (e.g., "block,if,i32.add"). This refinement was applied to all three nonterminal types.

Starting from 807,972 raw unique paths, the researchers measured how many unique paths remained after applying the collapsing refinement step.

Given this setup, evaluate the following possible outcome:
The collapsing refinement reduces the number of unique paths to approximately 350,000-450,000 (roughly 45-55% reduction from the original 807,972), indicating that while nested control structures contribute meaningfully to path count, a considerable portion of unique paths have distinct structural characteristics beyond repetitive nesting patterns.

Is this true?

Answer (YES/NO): NO